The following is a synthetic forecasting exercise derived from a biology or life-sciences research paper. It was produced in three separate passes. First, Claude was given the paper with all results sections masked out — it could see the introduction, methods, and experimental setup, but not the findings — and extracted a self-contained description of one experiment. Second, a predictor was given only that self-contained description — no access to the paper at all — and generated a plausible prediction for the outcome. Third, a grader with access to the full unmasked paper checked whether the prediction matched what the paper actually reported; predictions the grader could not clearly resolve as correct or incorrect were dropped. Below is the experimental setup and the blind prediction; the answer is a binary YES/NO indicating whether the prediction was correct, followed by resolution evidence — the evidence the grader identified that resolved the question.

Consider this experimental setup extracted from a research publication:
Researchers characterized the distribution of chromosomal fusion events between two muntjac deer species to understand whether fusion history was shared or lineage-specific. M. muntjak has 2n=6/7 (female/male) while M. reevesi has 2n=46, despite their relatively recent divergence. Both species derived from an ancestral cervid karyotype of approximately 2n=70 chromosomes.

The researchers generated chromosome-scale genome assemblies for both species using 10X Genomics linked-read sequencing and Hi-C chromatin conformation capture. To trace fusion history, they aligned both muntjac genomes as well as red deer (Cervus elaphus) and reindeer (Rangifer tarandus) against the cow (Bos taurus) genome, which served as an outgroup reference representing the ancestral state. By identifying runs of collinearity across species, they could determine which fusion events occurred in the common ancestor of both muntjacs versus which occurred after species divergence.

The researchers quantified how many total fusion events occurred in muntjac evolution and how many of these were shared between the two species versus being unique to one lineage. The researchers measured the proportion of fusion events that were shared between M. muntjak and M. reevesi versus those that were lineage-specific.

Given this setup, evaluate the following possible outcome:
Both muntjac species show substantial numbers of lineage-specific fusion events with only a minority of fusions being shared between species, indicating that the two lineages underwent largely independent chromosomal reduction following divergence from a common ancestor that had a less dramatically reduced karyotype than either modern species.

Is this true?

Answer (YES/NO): YES